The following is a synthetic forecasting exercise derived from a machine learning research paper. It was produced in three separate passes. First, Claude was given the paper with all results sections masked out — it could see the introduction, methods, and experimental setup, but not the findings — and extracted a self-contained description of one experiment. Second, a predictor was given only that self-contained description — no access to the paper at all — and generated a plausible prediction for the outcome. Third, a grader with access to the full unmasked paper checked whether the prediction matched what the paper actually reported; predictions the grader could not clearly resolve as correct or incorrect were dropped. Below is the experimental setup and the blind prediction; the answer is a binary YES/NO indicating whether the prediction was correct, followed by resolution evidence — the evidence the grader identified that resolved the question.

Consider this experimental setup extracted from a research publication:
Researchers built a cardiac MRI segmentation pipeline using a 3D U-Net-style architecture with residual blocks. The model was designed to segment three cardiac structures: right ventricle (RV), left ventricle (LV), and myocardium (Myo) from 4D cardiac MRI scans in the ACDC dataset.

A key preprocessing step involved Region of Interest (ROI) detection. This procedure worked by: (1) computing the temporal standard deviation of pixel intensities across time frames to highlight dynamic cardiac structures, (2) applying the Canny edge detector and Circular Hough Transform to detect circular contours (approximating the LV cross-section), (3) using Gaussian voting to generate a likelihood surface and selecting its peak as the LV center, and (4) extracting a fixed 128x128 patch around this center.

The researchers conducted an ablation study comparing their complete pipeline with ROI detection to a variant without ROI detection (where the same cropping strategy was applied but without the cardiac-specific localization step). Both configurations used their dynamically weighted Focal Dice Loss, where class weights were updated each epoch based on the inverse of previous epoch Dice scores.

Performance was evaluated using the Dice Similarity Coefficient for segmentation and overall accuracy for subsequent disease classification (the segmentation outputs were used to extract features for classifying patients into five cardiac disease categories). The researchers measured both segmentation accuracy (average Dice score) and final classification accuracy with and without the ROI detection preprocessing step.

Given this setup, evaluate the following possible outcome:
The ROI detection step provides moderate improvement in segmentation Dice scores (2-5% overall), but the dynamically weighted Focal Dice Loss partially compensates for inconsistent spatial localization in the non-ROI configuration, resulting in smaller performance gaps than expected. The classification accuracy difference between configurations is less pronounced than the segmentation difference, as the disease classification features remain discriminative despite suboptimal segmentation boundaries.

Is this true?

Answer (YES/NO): NO